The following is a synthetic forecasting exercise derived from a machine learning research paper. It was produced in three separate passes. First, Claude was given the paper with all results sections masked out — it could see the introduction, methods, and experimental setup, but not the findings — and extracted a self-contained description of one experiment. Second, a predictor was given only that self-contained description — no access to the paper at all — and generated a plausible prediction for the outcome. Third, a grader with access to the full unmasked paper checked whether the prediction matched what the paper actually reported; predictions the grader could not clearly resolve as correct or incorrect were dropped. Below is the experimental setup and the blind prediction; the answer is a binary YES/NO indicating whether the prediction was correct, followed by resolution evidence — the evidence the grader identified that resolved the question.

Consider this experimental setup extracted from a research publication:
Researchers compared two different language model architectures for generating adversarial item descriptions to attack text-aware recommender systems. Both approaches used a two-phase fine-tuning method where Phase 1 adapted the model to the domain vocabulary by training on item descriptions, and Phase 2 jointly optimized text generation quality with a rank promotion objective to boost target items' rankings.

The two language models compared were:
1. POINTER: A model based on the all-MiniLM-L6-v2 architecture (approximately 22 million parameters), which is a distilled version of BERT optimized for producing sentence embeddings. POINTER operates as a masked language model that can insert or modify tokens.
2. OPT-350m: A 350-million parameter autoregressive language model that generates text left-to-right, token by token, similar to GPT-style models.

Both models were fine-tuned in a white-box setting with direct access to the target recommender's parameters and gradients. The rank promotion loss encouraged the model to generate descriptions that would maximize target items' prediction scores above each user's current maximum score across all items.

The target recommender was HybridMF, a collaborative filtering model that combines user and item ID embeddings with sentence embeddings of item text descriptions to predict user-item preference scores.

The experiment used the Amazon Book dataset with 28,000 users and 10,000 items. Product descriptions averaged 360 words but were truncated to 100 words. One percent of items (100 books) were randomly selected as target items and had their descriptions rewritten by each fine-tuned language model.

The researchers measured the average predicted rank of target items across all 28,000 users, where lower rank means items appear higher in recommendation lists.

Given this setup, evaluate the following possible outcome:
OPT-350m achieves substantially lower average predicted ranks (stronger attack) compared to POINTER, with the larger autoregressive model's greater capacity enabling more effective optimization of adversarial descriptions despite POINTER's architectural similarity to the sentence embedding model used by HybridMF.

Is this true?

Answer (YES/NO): NO